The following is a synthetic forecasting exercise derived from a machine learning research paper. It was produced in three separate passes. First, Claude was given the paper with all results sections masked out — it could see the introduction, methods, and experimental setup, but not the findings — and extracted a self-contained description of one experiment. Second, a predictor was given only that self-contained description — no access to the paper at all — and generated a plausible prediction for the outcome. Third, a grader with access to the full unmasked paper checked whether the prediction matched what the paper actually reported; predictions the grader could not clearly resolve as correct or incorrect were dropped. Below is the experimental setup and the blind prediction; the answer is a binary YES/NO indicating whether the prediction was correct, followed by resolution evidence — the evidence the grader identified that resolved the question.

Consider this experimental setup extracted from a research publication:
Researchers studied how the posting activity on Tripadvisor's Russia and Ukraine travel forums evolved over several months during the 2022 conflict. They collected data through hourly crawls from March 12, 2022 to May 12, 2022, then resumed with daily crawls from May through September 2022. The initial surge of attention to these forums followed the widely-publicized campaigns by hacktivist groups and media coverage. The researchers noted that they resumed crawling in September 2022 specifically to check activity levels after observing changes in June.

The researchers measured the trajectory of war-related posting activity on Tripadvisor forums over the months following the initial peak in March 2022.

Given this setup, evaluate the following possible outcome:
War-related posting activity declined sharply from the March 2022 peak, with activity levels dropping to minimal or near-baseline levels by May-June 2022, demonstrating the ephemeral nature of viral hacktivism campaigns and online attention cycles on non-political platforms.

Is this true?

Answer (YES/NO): YES